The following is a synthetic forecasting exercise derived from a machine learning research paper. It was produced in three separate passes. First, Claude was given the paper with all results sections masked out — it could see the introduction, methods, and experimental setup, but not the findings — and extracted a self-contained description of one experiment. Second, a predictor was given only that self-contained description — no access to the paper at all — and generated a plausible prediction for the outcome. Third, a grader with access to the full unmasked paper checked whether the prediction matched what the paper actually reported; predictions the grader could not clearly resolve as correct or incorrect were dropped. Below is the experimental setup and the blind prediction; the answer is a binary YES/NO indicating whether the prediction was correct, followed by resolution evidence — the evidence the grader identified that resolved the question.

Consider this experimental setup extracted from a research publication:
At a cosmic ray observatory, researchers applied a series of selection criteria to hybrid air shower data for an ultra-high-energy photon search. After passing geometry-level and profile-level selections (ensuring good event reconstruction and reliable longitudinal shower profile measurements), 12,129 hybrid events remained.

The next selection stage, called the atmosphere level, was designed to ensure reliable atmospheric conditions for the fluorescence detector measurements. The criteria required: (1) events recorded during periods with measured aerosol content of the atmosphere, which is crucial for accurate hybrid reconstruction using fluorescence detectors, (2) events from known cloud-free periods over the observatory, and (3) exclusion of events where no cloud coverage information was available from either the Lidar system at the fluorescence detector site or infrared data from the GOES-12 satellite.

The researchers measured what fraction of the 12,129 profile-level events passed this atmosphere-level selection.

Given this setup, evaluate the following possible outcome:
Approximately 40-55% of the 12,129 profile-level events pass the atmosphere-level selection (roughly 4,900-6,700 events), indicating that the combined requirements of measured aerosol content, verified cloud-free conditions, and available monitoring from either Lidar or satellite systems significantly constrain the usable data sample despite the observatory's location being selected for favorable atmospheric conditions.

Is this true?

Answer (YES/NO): NO